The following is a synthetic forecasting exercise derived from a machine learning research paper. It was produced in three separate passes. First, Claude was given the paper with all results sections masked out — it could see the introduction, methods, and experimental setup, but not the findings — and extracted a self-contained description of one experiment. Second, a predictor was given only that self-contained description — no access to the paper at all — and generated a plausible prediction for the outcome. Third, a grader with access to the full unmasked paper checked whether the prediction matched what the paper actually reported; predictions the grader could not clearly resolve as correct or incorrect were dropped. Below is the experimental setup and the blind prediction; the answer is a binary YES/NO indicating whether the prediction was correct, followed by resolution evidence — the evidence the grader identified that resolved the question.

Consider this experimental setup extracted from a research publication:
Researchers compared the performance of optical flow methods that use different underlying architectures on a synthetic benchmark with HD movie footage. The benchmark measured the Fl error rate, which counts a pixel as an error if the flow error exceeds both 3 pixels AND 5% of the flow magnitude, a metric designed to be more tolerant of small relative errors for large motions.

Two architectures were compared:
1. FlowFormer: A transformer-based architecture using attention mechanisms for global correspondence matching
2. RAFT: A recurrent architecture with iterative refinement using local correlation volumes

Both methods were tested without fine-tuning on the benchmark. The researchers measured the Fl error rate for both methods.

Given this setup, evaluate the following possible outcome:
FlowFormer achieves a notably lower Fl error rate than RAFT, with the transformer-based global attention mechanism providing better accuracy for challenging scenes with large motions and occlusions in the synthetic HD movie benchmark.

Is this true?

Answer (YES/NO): YES